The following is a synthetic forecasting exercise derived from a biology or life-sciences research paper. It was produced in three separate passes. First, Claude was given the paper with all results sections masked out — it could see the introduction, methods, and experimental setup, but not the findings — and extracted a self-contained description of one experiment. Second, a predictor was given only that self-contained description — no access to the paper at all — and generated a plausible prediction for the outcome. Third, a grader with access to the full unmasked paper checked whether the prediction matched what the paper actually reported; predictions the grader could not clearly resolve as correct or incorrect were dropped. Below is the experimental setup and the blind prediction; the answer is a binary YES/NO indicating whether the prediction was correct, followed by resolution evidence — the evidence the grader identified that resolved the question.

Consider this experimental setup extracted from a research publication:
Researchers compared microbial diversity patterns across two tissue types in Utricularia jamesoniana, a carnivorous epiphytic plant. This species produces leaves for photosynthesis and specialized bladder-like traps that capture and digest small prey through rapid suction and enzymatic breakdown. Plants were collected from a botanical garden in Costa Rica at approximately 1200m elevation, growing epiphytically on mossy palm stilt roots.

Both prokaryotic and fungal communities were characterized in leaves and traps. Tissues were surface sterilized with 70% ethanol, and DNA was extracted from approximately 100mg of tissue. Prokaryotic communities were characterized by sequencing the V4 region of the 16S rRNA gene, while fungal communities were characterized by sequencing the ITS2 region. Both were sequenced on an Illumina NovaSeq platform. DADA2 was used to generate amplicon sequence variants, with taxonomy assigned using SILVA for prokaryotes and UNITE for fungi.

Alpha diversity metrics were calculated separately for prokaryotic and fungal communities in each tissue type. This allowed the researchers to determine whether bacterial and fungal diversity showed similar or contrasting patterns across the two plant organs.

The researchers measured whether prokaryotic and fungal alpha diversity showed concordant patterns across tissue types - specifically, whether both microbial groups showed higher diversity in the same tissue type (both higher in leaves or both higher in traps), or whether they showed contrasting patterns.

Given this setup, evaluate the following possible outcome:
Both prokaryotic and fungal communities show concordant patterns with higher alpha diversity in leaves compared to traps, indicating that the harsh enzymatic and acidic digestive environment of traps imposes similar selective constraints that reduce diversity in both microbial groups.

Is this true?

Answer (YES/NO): NO